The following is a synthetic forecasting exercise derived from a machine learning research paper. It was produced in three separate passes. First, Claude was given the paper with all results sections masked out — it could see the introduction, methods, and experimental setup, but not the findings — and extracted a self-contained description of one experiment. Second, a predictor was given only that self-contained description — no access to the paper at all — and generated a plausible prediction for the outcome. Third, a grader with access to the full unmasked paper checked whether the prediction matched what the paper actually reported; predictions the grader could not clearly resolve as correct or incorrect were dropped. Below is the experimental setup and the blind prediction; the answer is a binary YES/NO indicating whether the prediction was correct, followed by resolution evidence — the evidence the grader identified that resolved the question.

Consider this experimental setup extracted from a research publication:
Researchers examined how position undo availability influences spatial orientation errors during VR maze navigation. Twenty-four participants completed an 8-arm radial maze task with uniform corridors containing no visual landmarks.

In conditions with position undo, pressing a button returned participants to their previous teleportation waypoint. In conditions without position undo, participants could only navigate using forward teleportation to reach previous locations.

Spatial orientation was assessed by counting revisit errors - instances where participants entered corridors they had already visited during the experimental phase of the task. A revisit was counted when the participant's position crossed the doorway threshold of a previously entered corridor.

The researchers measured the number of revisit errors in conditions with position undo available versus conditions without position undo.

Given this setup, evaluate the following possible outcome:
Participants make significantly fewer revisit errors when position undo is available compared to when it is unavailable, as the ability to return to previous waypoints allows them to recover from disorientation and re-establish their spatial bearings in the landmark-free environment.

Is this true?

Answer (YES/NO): NO